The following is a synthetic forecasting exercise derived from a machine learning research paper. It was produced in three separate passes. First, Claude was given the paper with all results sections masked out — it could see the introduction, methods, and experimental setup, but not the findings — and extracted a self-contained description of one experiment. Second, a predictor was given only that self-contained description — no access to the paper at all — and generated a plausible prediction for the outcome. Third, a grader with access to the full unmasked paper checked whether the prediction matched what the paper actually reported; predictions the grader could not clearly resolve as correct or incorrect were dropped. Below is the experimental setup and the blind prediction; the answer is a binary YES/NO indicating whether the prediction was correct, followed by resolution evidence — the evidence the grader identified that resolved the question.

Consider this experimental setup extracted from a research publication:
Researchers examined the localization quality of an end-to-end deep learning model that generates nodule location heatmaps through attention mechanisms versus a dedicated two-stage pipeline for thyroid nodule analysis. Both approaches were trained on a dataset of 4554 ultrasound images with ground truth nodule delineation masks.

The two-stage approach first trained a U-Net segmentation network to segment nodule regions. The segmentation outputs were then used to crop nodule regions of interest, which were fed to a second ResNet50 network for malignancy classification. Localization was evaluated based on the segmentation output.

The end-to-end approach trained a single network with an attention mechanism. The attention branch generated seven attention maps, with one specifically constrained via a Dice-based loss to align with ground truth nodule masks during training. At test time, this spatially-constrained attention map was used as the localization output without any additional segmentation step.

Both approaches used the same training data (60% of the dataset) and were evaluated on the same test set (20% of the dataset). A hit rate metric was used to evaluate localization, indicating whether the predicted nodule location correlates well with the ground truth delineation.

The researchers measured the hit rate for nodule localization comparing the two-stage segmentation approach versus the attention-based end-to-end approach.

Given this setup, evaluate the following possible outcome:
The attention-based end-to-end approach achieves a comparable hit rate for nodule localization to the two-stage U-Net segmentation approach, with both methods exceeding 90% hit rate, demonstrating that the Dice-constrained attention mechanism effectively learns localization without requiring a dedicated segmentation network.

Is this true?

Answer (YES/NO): NO